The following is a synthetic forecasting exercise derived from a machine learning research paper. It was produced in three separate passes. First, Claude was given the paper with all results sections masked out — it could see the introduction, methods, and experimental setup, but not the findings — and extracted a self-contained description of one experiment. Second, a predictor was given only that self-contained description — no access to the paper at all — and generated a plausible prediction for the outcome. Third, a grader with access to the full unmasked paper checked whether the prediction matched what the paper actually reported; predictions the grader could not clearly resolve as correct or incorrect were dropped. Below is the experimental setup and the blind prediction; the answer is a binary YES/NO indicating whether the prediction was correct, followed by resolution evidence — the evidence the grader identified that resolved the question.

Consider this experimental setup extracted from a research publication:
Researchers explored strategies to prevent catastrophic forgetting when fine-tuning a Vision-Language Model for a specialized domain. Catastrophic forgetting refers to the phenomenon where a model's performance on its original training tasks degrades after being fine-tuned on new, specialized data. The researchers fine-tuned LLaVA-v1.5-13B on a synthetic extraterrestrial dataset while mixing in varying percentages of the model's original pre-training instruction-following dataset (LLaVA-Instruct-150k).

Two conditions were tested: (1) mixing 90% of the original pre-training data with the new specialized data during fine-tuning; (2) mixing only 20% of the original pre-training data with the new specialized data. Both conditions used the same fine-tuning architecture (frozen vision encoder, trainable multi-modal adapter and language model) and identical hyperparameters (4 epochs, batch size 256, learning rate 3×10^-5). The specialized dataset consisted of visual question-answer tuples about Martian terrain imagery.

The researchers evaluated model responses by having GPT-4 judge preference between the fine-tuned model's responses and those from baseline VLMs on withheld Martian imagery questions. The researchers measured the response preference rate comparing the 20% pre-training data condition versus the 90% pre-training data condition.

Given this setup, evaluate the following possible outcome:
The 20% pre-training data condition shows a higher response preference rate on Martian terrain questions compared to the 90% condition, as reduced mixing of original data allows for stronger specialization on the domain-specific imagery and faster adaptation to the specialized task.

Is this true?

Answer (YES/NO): YES